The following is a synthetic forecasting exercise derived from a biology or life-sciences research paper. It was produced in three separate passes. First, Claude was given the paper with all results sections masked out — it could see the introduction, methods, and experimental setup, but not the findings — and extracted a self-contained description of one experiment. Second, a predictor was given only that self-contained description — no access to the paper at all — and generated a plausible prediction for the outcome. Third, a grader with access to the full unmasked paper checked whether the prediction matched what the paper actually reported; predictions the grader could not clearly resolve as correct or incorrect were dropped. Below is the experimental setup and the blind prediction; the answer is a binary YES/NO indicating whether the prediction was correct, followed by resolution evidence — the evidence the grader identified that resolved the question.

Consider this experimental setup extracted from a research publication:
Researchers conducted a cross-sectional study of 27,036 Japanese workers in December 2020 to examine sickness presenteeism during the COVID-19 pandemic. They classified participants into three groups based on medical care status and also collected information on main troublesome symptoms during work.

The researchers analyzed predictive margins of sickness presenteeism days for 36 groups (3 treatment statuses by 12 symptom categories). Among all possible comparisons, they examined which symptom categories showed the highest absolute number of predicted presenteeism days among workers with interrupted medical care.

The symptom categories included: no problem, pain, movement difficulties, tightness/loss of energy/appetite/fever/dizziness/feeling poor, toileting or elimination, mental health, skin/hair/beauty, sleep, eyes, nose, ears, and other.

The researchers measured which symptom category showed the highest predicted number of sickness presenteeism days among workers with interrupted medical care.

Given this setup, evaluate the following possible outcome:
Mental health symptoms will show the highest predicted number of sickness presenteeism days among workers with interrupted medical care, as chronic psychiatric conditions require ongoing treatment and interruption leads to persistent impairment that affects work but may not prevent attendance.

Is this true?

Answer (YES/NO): YES